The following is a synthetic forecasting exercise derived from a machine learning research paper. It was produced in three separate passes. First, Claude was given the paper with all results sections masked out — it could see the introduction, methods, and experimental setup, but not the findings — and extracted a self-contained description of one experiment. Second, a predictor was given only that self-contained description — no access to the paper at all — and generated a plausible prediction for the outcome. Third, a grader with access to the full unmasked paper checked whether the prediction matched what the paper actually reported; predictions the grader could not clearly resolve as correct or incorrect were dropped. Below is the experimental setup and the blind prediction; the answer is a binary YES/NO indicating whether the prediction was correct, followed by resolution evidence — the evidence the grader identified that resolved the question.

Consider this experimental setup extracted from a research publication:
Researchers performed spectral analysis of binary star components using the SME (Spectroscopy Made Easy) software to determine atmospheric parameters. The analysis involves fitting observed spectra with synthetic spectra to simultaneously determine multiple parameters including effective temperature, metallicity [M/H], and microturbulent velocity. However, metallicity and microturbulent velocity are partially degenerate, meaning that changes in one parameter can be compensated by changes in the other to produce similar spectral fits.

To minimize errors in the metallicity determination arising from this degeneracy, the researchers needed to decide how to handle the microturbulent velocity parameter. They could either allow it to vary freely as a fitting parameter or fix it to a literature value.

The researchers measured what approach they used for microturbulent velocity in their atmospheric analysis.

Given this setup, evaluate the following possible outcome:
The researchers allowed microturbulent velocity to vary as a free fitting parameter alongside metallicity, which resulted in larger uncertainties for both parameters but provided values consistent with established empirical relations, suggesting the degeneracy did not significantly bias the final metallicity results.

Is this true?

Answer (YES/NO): NO